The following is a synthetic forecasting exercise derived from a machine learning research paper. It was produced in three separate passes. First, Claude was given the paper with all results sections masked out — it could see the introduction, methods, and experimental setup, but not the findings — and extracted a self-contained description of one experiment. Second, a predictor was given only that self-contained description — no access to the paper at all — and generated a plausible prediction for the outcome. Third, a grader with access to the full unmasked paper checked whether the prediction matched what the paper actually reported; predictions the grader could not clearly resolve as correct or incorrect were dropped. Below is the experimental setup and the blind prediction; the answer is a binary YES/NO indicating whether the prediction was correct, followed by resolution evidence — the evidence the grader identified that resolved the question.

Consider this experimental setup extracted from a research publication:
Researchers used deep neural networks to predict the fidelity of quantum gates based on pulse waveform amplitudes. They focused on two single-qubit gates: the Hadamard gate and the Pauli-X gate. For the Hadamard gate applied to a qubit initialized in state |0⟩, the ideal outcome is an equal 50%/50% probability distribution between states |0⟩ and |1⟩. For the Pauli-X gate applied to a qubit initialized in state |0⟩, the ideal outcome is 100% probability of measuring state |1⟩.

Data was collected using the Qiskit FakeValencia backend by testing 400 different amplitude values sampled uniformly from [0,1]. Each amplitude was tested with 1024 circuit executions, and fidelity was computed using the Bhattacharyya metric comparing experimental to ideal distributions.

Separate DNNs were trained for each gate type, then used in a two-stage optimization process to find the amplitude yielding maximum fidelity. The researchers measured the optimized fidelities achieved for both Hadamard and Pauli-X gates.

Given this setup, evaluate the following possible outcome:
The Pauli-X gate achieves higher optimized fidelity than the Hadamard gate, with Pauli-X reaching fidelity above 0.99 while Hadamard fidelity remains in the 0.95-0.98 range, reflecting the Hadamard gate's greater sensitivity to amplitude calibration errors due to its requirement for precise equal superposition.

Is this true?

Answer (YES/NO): NO